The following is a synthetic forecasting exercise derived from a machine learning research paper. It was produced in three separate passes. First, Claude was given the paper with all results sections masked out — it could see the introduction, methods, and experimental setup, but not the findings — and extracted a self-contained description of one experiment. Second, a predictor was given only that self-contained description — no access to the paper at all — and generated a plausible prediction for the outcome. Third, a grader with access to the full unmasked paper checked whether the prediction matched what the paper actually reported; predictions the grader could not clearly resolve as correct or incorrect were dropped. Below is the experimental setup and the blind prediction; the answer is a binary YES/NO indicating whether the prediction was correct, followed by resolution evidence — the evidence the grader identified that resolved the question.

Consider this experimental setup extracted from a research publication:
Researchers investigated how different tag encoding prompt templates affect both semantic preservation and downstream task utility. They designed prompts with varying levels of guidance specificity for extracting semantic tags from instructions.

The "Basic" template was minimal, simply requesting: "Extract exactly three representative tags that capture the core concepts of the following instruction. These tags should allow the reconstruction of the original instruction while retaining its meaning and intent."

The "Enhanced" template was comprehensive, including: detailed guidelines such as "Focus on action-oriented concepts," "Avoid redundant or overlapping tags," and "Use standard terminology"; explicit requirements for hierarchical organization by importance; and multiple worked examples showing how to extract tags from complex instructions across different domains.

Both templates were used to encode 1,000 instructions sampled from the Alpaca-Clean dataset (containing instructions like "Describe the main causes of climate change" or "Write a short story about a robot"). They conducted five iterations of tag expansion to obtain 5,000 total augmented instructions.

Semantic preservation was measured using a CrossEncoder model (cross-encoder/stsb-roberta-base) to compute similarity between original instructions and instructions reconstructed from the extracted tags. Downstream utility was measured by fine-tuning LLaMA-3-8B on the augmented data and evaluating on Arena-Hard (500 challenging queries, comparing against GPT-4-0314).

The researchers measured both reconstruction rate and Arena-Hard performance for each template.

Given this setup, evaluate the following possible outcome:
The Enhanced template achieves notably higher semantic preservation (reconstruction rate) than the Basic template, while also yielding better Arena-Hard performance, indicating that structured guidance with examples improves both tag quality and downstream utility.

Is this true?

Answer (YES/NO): NO